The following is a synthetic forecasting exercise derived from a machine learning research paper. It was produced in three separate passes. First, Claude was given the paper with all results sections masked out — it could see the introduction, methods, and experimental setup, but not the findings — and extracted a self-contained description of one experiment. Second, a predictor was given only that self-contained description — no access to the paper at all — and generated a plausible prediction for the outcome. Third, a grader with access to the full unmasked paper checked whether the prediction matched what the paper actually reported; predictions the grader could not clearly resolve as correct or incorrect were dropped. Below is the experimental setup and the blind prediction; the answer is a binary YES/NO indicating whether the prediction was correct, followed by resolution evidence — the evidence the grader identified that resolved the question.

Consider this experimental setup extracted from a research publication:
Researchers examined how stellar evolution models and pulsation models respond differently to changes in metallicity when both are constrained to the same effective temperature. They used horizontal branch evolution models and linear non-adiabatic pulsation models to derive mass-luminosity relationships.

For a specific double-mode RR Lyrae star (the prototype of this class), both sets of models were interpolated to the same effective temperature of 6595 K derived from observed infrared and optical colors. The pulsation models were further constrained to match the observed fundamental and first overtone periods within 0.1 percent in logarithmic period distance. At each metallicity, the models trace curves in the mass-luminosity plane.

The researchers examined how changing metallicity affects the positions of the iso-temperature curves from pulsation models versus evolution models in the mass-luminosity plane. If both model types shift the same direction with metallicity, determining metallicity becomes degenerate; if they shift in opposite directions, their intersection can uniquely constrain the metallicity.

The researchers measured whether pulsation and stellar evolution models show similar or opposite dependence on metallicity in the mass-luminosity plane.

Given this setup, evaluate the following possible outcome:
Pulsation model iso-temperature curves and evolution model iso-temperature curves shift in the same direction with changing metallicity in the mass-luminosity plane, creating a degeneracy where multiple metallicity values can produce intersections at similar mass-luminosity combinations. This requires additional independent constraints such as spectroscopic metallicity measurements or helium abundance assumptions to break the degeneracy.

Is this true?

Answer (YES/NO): NO